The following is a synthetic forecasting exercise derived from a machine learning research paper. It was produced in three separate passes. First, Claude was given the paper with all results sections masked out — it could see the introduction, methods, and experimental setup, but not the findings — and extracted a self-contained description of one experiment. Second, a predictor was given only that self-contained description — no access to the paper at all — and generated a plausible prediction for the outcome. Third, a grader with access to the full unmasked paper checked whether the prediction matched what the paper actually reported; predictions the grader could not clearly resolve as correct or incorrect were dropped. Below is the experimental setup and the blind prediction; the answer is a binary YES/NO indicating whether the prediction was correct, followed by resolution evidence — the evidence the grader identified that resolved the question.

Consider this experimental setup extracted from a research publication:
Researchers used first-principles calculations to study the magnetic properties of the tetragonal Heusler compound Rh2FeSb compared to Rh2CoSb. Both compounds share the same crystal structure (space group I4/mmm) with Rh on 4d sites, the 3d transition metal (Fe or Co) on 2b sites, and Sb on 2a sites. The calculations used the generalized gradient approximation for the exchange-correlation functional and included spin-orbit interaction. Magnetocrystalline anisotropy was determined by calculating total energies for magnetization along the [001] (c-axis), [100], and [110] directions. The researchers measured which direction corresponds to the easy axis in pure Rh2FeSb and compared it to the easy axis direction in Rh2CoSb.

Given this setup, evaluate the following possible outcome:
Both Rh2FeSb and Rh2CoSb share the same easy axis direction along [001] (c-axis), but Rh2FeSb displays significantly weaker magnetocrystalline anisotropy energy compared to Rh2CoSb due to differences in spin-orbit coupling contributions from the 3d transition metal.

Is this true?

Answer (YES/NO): NO